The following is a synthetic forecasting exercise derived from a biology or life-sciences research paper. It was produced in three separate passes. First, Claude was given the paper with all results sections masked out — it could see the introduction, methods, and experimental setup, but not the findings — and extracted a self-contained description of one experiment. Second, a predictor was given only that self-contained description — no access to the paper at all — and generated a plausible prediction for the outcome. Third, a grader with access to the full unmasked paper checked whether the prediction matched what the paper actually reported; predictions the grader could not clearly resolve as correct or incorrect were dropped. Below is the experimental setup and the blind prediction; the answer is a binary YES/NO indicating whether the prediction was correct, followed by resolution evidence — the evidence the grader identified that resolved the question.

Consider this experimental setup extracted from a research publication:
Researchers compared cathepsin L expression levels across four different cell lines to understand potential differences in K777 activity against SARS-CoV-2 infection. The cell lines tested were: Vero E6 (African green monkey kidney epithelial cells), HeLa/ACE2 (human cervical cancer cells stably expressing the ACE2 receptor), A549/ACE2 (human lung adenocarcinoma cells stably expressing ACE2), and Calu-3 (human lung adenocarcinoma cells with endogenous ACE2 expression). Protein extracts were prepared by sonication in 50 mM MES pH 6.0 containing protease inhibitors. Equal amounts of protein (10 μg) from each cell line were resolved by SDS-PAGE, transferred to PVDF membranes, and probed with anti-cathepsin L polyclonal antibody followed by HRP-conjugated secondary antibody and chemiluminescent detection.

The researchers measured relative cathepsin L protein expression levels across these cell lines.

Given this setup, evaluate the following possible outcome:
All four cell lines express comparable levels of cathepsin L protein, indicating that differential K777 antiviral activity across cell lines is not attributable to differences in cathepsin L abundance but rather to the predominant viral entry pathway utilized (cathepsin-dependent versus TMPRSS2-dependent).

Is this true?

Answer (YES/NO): NO